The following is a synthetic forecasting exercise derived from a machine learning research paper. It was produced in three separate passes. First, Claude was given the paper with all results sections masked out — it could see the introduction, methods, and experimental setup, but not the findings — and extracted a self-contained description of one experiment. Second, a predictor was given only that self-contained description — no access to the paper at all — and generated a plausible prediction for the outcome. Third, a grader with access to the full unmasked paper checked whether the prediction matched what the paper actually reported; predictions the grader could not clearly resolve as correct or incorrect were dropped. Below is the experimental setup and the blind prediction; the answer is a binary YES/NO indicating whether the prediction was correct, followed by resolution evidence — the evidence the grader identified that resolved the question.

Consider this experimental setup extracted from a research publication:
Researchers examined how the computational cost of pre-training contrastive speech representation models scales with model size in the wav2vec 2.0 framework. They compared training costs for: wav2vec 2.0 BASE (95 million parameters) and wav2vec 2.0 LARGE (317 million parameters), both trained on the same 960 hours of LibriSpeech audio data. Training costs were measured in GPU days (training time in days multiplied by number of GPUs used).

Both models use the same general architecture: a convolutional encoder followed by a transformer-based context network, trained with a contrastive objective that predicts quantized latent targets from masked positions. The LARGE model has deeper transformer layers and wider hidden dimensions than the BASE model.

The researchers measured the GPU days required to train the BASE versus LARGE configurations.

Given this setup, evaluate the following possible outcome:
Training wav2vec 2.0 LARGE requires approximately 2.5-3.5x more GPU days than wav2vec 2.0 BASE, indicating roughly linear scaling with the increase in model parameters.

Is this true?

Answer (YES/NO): YES